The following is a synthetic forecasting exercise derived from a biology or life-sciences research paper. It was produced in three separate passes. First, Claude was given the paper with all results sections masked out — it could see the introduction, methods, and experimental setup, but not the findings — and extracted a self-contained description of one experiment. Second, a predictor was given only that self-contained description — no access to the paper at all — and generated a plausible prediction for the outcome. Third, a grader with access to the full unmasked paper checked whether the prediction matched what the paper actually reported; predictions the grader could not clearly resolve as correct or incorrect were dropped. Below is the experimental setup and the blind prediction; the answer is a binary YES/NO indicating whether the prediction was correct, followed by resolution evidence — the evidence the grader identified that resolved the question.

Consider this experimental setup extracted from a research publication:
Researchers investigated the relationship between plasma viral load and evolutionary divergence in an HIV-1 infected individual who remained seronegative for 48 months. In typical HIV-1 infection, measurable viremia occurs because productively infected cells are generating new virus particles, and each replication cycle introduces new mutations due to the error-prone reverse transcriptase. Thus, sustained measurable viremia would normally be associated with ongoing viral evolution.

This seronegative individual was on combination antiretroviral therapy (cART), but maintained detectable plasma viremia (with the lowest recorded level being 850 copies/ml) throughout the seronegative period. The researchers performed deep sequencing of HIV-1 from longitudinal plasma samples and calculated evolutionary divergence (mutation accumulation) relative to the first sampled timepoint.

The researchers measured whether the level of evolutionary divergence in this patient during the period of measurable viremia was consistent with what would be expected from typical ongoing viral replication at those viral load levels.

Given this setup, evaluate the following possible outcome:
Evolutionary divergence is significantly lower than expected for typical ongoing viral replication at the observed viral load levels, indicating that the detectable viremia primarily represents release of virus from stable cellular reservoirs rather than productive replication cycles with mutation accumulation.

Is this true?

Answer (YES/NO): YES